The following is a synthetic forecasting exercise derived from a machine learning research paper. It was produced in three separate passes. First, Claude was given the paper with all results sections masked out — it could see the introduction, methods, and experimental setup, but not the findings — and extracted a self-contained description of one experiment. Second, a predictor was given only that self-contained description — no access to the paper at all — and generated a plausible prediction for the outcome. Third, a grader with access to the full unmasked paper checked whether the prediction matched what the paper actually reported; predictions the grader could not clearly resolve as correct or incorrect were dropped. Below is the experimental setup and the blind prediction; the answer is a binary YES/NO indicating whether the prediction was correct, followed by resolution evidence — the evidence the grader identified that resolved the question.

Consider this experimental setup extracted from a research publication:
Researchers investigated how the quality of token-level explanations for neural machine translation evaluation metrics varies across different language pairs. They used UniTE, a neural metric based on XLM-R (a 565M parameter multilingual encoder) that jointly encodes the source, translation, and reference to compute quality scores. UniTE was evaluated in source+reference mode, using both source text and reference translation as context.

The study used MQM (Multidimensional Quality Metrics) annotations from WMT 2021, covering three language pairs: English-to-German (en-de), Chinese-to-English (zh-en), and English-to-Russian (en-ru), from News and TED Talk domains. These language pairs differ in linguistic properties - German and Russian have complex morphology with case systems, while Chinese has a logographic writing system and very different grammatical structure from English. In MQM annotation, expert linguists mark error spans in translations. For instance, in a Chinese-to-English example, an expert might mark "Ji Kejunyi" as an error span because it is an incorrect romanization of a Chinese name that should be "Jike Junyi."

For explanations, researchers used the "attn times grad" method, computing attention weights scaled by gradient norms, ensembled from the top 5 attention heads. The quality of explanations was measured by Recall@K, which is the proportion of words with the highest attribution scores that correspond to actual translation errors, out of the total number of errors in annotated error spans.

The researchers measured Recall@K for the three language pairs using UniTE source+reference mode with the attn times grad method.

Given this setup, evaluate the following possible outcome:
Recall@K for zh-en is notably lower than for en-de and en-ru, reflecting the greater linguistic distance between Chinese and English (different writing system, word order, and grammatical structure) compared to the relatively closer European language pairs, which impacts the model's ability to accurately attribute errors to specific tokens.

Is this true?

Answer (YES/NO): NO